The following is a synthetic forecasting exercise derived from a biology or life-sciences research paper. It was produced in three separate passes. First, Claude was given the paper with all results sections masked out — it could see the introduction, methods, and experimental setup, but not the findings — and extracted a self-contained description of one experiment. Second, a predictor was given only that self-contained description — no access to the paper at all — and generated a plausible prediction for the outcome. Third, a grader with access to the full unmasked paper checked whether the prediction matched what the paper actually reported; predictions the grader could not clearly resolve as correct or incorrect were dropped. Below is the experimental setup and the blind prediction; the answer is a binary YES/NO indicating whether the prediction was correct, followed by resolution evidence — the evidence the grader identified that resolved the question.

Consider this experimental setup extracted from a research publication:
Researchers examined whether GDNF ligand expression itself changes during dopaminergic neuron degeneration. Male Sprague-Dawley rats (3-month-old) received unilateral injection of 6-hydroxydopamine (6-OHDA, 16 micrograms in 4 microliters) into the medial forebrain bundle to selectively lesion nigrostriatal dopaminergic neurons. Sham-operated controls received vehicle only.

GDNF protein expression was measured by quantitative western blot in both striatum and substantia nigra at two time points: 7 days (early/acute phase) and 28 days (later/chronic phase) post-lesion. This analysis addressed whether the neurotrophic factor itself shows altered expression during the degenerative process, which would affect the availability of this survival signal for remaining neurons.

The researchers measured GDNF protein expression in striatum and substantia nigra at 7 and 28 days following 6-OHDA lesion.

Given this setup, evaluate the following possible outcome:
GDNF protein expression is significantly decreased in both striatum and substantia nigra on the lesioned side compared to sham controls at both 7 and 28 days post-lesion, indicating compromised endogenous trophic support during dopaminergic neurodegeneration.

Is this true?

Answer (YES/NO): NO